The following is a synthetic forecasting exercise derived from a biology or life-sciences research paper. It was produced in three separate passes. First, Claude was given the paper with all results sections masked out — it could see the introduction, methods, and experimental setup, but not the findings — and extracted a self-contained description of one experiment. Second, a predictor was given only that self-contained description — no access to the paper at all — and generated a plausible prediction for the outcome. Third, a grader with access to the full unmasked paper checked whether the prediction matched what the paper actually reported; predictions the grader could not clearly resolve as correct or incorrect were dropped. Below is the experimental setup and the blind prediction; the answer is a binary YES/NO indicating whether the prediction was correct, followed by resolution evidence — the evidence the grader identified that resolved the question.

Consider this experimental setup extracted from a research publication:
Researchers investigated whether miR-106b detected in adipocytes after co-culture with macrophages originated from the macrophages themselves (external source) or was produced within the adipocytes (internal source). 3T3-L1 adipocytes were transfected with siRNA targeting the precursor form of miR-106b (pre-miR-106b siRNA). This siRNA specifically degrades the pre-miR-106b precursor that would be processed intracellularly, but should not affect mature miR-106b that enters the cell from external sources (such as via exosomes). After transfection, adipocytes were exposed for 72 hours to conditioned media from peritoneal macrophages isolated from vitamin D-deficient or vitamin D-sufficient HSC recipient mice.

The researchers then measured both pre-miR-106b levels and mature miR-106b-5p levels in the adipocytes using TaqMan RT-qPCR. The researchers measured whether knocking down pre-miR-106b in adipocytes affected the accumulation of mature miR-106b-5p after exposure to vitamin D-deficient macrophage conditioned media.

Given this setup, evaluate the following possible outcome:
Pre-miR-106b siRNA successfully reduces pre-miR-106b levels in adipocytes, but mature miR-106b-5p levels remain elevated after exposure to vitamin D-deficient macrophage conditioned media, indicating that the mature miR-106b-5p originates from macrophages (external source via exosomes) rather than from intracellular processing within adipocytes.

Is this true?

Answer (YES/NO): YES